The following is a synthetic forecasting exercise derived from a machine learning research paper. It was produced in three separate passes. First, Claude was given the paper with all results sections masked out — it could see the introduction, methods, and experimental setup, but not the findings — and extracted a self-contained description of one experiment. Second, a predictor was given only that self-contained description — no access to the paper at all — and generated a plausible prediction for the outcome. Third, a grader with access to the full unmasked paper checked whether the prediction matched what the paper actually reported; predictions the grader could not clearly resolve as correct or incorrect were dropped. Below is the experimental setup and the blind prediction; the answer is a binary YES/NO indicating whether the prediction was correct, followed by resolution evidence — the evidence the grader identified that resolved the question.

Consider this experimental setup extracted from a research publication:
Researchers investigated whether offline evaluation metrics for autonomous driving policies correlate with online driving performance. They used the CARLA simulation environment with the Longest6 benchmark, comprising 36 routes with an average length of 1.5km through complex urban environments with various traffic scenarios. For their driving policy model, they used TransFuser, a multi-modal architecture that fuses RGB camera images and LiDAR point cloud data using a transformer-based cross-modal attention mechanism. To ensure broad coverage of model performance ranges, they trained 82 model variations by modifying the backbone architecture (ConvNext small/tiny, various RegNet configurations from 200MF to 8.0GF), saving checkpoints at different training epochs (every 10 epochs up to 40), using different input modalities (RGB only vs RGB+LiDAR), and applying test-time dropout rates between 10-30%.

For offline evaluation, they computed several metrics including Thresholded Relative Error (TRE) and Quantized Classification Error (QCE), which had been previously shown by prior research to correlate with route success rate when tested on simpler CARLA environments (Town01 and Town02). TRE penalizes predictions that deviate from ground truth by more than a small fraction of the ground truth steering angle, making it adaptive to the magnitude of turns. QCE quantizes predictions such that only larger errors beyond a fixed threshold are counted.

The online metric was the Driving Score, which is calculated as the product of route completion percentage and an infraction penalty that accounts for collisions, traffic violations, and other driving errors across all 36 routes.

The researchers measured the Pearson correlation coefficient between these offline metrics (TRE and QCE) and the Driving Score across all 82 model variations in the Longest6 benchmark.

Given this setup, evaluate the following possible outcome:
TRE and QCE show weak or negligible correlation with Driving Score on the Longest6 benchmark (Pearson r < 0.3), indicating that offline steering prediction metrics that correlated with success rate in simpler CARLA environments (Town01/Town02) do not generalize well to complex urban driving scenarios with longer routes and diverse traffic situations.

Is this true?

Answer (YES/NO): NO